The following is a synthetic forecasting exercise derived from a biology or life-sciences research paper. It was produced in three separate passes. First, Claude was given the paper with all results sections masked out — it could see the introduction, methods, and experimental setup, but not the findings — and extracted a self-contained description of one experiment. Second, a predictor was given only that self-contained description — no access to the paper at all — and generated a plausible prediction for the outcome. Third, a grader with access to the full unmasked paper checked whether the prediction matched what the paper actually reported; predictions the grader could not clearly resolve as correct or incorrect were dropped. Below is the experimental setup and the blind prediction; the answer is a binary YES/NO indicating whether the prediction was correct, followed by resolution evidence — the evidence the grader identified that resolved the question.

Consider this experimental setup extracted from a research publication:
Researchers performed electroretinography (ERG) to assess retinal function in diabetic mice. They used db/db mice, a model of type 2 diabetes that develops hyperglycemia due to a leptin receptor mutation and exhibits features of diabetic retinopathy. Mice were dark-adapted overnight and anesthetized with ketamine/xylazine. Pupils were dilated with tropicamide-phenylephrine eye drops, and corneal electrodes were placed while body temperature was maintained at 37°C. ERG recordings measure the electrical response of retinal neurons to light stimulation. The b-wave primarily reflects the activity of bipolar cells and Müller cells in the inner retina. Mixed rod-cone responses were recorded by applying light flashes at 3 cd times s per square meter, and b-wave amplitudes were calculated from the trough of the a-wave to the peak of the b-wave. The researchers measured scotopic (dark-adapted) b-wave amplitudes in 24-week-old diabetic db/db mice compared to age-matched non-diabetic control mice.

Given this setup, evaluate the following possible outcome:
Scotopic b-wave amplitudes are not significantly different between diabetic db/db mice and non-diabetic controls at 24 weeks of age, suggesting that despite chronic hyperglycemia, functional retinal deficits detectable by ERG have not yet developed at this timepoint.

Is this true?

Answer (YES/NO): NO